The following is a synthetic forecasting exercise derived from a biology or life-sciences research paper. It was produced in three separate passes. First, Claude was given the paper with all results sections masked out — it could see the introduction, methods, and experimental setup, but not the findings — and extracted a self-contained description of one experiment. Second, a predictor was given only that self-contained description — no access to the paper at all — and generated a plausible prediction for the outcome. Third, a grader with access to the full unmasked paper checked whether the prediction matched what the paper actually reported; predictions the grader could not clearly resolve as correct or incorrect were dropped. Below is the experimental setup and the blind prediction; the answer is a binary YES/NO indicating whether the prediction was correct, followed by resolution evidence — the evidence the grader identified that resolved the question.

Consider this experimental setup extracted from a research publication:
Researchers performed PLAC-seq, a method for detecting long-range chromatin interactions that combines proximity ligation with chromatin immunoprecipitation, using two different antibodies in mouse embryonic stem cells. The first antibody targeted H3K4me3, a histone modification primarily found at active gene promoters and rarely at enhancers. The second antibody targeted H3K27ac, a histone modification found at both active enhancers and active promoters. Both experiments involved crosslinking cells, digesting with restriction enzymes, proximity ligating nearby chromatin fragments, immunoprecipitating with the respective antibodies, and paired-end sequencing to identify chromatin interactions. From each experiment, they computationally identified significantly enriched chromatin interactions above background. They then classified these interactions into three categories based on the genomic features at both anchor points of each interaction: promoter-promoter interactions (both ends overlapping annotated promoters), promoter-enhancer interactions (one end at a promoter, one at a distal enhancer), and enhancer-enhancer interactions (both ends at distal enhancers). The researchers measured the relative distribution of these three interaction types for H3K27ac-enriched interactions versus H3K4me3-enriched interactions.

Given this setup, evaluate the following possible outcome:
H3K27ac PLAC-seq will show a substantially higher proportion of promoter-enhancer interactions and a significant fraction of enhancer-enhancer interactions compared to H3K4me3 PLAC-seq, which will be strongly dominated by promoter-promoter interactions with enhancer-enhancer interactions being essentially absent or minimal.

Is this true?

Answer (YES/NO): YES